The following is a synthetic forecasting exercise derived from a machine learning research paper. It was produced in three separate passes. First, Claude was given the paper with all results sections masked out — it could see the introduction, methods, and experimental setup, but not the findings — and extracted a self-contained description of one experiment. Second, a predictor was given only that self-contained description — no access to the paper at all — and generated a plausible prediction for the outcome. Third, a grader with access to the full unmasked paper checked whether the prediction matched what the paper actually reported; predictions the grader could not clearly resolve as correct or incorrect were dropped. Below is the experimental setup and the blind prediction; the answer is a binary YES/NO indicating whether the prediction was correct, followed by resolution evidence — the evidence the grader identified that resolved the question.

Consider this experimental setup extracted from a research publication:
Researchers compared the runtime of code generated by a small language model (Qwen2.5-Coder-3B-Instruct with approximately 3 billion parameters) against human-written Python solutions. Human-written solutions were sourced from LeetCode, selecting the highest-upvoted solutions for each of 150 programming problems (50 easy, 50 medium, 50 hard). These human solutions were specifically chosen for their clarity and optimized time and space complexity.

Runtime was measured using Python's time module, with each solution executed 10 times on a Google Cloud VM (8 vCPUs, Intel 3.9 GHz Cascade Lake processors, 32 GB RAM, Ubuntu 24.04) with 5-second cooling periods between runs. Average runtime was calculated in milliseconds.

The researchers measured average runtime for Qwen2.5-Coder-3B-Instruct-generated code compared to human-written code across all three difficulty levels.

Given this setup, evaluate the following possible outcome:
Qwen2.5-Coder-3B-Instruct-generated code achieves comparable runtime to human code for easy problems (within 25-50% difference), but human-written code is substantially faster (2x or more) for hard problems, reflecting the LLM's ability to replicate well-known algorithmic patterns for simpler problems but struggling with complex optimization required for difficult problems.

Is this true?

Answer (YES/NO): NO